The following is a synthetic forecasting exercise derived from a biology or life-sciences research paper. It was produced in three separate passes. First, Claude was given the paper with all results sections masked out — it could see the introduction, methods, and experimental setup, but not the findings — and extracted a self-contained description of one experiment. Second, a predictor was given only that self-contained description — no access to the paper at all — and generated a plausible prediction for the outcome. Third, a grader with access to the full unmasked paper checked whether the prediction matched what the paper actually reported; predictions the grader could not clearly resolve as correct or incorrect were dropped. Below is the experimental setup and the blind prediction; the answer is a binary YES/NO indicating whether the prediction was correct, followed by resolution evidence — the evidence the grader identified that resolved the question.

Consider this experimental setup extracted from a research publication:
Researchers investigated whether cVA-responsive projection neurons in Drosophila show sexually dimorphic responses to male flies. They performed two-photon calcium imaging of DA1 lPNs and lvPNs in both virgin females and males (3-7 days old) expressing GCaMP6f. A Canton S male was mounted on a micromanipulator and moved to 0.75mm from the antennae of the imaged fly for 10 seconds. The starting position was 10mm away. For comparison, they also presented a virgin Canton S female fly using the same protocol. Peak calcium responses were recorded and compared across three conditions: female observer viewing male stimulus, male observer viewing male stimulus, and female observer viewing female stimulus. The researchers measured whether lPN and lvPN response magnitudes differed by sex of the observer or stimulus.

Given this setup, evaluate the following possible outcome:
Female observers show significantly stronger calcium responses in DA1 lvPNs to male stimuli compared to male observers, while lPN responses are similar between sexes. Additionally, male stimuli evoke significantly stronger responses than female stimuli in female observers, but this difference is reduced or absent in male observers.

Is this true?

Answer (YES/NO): NO